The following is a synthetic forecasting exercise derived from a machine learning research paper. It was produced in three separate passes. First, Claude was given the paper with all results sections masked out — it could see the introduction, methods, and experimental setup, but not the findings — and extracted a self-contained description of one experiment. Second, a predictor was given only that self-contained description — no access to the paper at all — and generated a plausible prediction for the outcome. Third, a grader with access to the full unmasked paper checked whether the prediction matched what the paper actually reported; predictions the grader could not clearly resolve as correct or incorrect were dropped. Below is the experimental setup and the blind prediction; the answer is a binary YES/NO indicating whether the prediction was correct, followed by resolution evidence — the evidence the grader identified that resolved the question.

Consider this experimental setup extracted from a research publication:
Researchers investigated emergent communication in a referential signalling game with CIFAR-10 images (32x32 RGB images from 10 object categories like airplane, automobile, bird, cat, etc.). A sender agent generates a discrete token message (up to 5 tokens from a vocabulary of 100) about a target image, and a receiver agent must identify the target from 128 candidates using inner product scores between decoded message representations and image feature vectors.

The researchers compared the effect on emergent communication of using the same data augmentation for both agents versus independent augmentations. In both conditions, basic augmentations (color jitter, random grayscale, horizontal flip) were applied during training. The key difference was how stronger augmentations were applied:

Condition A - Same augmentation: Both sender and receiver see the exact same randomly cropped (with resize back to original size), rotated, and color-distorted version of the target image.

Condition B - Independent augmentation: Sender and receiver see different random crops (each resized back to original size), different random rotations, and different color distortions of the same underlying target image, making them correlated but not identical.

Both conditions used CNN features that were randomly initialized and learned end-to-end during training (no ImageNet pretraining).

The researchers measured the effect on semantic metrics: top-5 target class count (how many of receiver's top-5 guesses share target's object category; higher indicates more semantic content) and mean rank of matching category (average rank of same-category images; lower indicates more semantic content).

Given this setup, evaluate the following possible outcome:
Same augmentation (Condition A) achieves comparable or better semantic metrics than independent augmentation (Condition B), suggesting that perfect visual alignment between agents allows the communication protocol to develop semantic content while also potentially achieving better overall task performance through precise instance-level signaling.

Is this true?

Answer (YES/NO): NO